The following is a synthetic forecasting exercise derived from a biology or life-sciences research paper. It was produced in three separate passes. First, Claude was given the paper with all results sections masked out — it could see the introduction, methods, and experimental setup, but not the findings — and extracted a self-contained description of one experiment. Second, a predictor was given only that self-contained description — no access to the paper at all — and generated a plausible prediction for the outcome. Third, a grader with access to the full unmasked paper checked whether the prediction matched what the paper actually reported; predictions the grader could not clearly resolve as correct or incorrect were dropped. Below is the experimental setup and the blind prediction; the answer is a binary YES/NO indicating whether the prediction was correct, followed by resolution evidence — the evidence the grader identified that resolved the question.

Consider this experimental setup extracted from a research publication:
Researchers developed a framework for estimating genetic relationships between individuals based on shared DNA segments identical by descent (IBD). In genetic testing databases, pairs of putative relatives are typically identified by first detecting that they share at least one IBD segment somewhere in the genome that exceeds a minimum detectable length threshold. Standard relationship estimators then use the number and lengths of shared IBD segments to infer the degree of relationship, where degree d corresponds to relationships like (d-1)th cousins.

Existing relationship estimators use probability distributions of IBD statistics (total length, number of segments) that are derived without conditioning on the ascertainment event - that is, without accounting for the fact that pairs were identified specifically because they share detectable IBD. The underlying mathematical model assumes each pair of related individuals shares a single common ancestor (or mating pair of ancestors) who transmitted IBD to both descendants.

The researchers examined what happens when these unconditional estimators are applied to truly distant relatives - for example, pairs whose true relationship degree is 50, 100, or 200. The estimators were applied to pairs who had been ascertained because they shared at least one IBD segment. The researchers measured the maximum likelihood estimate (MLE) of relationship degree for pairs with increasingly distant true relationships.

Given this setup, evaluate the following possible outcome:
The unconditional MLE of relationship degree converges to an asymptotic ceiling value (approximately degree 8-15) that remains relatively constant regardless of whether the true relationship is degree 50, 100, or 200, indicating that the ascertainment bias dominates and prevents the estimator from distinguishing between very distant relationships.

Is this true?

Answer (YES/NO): YES